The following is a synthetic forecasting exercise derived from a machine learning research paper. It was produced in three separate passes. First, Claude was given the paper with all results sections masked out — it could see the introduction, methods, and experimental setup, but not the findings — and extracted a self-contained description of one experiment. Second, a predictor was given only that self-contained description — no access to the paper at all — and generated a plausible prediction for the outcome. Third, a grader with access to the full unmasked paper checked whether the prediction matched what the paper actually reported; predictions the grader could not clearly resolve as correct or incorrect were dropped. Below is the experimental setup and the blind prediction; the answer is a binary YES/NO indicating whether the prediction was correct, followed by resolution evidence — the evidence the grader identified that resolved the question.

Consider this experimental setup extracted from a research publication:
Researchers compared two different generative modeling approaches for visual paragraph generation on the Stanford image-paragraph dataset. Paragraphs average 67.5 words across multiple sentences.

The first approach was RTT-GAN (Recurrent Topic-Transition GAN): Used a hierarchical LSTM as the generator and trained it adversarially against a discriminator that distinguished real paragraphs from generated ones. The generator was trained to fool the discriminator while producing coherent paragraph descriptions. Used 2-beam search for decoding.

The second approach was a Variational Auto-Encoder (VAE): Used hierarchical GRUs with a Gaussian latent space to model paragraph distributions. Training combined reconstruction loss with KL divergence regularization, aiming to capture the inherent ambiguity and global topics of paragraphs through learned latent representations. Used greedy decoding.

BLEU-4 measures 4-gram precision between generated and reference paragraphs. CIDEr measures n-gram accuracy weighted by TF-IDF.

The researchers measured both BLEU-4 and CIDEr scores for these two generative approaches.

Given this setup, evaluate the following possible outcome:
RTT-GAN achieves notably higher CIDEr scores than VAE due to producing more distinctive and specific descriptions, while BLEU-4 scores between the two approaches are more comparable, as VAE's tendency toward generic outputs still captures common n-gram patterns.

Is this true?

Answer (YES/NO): NO